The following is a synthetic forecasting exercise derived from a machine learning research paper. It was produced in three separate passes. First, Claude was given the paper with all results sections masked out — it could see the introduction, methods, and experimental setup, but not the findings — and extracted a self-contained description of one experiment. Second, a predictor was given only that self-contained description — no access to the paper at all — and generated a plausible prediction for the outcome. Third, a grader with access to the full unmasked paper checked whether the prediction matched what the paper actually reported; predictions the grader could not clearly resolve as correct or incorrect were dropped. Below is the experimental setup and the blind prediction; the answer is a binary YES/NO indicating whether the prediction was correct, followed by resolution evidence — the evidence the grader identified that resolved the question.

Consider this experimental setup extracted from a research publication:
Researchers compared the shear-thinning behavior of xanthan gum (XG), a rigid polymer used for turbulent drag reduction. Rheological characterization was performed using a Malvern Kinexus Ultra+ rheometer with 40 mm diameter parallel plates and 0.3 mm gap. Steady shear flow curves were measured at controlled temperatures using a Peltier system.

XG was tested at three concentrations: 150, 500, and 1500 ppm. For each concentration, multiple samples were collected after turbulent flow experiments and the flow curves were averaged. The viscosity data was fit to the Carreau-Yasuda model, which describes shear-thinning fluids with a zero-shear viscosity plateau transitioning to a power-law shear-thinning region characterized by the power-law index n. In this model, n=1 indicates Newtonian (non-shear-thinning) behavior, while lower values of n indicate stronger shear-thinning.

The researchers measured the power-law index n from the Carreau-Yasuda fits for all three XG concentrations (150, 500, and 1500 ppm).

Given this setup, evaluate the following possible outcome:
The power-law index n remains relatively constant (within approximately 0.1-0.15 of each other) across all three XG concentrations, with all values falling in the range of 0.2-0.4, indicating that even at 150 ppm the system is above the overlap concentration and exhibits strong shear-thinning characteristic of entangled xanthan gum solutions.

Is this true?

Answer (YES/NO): NO